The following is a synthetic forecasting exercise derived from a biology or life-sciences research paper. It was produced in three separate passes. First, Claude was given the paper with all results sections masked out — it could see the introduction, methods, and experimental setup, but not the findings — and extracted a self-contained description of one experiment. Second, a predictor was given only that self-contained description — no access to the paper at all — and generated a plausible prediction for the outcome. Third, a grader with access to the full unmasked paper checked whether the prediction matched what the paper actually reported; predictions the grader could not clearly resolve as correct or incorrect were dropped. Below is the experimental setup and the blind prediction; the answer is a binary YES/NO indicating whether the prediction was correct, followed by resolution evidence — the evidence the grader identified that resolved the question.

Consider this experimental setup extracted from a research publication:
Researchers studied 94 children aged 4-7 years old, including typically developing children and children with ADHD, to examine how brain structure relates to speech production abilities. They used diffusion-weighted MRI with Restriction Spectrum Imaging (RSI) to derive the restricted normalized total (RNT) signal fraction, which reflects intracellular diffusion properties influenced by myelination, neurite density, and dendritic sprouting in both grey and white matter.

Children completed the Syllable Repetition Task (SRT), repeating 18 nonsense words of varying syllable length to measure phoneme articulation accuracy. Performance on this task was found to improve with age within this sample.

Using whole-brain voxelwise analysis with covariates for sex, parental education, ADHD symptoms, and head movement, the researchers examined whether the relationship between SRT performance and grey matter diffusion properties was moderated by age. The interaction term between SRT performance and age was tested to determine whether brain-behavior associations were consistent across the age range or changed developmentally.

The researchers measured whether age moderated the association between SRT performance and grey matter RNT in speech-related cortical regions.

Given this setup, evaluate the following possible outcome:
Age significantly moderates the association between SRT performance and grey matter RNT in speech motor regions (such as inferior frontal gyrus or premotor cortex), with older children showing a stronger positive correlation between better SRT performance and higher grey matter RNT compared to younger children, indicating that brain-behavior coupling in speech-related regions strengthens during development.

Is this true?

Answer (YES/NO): NO